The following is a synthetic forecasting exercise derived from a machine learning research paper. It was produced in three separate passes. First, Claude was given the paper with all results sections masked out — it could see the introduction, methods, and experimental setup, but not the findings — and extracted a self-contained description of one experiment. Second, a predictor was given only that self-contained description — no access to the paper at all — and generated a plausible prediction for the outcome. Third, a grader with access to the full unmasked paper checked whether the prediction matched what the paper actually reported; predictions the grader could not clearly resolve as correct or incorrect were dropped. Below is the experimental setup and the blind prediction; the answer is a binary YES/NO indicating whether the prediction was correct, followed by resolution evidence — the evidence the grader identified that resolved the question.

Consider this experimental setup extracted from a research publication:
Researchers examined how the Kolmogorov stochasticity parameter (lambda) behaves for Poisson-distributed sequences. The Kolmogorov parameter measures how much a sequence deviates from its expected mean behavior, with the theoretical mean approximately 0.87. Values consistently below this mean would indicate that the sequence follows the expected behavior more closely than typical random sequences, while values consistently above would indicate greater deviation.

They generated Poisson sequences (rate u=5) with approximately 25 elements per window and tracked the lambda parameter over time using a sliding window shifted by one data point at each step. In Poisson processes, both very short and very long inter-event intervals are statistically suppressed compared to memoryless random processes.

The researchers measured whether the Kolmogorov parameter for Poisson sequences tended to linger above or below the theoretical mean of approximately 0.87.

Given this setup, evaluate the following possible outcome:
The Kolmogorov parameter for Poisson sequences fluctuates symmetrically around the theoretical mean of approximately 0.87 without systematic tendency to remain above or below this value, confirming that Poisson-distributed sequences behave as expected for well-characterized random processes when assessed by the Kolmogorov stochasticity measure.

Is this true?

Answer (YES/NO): NO